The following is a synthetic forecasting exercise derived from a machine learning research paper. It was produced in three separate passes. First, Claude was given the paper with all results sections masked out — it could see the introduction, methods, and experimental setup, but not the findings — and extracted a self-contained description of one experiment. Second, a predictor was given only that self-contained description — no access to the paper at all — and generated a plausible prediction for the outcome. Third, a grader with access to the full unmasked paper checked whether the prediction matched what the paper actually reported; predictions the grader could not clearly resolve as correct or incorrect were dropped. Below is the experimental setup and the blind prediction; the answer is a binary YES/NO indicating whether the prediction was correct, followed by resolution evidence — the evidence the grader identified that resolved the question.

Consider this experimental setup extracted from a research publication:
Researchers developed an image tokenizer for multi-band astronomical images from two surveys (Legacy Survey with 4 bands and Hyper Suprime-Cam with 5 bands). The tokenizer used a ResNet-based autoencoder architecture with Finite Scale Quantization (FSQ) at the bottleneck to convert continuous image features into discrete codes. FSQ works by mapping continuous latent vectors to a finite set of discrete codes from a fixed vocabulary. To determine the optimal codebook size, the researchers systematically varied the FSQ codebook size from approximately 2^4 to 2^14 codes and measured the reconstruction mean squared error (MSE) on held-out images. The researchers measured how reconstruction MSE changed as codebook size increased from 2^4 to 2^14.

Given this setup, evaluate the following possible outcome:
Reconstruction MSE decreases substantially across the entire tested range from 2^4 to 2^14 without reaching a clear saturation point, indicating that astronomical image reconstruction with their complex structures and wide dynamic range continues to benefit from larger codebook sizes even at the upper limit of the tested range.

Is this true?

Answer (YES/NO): NO